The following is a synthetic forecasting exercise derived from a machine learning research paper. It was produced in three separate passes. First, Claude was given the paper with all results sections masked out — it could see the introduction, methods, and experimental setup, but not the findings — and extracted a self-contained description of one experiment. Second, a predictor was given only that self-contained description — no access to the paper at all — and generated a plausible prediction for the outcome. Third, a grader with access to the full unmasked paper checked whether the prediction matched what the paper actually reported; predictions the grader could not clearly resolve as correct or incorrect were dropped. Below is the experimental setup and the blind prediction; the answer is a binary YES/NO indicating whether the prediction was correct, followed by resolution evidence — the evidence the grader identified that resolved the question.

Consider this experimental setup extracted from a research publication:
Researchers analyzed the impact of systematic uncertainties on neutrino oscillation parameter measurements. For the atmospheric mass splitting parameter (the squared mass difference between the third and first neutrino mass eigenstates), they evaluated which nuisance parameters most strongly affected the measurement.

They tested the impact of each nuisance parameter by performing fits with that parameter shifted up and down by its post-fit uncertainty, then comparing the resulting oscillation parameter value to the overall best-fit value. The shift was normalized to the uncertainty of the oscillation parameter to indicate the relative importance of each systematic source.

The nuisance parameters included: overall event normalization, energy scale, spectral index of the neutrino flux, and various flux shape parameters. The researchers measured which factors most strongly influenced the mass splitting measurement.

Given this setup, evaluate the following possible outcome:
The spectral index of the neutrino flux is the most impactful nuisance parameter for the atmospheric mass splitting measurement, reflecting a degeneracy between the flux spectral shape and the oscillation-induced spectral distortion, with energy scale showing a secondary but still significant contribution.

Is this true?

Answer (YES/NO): NO